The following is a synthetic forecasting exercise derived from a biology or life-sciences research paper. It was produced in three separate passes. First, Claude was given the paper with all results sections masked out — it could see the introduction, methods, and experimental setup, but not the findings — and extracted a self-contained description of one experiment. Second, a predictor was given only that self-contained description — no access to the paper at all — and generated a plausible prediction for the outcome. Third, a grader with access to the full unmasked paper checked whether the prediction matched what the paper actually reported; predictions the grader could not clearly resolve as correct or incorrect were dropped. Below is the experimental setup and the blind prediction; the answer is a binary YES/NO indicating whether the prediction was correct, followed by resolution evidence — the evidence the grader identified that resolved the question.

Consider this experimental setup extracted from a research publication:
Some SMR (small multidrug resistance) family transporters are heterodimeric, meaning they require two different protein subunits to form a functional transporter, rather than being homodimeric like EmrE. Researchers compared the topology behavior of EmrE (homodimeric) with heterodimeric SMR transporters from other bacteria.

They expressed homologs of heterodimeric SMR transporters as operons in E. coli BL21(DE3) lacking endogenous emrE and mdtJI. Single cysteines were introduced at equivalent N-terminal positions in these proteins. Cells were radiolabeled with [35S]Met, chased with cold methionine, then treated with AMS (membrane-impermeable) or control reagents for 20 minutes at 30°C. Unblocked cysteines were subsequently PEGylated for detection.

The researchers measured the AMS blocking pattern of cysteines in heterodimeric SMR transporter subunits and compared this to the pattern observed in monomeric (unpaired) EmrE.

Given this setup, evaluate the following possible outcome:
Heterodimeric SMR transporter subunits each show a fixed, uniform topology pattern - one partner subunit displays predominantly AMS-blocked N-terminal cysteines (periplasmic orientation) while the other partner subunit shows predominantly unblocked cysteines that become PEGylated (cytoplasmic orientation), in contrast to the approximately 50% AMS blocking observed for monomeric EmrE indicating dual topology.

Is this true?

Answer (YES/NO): NO